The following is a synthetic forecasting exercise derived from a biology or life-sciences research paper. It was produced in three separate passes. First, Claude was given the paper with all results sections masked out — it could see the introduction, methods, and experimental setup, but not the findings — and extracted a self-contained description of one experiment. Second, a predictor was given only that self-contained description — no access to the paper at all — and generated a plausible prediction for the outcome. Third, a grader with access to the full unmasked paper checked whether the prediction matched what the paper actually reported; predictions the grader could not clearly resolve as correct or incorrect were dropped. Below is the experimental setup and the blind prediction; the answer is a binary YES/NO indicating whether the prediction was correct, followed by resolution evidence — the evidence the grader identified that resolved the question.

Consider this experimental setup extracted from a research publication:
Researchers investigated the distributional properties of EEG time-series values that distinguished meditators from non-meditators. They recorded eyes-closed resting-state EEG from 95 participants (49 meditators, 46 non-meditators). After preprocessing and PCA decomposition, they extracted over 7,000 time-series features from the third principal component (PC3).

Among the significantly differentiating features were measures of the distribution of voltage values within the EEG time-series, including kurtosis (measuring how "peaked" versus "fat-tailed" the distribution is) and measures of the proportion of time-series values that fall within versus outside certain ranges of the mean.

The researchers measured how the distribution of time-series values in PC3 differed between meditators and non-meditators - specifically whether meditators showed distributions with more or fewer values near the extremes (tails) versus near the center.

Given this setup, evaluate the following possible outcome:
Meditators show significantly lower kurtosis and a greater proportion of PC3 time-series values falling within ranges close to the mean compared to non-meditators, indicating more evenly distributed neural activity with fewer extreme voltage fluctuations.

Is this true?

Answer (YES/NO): NO